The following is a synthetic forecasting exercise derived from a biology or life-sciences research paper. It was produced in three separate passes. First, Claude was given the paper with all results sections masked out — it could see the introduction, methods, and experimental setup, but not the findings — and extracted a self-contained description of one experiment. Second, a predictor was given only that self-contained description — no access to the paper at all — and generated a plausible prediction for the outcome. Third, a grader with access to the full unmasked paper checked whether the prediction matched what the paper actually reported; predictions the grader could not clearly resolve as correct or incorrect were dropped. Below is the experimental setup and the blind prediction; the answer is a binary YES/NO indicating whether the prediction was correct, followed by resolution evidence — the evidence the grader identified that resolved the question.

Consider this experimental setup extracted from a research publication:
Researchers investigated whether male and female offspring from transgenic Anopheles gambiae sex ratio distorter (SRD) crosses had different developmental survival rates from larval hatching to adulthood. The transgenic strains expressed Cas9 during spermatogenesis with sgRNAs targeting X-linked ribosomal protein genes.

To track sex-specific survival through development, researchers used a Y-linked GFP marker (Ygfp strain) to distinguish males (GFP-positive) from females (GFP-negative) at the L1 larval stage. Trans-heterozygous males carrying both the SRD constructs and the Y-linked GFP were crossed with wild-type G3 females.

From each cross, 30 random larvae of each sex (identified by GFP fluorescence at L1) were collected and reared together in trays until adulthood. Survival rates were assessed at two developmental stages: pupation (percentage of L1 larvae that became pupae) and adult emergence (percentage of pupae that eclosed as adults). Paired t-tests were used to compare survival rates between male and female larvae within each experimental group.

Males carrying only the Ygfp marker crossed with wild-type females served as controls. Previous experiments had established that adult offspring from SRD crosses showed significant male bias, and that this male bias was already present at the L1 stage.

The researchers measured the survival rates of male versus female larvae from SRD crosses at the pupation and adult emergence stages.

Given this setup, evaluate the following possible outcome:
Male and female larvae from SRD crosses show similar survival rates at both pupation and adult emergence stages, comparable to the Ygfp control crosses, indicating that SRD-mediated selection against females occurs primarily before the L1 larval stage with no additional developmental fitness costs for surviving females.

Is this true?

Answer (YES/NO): YES